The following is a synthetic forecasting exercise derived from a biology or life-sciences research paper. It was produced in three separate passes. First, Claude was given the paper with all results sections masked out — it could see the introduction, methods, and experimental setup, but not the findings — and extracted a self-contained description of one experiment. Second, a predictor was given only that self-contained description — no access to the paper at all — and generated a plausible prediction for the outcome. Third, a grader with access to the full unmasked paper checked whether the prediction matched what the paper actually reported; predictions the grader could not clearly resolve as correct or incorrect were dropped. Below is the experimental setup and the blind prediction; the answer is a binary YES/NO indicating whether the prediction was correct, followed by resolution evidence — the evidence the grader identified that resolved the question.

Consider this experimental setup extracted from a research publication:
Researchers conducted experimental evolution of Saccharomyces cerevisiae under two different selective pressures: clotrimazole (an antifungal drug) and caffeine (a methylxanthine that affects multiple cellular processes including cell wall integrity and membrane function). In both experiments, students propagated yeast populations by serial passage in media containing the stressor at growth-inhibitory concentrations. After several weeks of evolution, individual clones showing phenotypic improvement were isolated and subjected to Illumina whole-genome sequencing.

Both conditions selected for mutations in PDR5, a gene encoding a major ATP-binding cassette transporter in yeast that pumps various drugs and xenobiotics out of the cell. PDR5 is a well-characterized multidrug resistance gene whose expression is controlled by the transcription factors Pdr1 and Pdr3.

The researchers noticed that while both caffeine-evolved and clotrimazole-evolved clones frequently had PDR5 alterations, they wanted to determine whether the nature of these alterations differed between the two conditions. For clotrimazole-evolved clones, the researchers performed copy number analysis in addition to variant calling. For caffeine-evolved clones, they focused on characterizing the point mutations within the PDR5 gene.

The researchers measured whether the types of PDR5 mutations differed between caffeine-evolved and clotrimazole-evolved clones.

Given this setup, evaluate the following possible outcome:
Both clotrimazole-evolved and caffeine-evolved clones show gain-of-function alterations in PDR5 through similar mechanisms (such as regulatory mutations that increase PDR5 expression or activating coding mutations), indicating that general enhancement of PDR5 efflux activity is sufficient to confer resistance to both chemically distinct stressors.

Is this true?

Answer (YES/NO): NO